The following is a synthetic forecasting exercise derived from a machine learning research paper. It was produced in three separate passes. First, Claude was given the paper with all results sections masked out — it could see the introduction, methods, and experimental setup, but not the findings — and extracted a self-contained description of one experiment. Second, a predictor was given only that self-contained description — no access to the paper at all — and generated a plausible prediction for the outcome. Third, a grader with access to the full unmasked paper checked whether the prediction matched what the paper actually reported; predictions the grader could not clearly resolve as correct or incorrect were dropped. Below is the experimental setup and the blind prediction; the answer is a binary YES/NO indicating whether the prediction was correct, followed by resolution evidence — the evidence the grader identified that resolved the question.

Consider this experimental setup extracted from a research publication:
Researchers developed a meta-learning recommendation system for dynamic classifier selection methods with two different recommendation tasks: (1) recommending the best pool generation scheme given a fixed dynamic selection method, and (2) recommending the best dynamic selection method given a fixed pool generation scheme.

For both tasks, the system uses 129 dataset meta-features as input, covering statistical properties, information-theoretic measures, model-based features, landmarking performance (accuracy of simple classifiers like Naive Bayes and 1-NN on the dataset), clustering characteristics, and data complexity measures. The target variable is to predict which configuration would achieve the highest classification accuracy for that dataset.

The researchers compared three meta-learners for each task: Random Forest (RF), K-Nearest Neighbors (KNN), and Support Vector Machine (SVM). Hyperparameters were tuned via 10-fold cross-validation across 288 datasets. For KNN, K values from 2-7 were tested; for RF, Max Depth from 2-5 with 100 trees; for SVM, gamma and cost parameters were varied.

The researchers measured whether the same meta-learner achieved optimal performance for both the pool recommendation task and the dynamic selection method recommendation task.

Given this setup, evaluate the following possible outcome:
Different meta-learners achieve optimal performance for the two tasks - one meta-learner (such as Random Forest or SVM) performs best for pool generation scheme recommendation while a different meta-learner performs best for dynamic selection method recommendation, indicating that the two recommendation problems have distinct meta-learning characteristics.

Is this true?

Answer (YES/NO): YES